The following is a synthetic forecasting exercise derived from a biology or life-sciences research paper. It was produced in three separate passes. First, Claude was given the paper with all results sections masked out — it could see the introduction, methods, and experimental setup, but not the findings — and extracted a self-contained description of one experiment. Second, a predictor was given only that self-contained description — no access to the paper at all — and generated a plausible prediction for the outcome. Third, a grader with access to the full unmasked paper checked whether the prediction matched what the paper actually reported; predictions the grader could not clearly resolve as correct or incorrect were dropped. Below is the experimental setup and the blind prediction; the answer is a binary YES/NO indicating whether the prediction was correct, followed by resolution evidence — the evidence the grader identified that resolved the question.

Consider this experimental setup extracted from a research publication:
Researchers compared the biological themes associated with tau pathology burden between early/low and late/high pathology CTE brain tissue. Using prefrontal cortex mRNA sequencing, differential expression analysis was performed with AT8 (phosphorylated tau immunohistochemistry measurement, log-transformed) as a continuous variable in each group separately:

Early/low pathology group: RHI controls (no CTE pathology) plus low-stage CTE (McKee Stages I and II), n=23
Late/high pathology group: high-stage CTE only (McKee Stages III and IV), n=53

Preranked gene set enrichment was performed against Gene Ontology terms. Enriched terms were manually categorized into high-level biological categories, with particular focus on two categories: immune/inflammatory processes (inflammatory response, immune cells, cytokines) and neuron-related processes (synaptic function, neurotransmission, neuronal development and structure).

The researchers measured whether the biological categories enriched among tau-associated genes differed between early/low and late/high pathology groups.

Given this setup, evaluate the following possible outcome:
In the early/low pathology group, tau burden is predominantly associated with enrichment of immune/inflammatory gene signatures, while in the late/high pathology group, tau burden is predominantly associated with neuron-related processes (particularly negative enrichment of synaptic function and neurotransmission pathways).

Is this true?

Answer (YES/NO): NO